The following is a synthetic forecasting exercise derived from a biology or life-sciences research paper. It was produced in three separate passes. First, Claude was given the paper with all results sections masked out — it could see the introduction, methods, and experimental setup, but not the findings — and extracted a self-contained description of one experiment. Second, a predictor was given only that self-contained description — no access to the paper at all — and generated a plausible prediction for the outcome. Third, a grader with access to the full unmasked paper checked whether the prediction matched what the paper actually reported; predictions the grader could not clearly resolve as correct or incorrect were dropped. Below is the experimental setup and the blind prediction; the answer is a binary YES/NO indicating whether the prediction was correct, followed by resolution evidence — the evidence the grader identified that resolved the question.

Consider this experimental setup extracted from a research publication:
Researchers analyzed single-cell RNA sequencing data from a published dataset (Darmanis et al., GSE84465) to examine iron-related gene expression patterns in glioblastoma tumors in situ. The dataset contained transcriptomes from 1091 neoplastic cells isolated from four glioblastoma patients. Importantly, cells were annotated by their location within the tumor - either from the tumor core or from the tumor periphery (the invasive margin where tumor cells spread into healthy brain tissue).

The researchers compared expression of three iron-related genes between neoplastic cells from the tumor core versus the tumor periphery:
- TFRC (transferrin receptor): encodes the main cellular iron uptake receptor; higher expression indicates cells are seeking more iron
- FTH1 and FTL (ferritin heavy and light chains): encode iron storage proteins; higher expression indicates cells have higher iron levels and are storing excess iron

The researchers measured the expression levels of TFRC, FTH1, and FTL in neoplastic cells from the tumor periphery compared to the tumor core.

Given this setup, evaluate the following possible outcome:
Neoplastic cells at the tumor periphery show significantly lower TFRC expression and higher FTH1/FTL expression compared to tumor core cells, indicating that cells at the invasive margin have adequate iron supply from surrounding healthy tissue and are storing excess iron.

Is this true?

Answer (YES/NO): NO